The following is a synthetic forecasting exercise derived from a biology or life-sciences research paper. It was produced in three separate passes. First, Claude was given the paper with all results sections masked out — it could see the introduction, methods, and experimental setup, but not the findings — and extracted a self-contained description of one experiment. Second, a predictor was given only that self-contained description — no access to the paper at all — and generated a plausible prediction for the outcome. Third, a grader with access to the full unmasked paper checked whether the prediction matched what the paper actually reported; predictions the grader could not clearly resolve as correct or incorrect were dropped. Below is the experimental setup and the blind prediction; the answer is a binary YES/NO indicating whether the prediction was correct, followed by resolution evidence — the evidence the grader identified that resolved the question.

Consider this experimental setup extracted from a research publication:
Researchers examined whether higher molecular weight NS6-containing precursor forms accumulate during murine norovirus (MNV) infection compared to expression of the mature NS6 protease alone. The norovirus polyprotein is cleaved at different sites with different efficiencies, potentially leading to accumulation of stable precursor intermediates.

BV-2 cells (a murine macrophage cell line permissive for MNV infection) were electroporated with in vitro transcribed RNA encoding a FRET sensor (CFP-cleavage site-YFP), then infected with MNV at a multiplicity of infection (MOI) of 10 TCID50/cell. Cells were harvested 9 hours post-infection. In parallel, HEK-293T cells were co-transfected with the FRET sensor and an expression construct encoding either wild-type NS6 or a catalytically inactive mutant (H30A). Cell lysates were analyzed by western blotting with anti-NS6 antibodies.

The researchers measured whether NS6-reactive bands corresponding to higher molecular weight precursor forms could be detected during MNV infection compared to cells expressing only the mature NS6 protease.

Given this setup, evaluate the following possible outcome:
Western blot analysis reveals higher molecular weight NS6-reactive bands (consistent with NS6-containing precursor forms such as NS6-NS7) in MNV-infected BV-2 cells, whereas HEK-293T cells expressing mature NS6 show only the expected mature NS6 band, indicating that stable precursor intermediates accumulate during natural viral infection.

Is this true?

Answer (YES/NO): YES